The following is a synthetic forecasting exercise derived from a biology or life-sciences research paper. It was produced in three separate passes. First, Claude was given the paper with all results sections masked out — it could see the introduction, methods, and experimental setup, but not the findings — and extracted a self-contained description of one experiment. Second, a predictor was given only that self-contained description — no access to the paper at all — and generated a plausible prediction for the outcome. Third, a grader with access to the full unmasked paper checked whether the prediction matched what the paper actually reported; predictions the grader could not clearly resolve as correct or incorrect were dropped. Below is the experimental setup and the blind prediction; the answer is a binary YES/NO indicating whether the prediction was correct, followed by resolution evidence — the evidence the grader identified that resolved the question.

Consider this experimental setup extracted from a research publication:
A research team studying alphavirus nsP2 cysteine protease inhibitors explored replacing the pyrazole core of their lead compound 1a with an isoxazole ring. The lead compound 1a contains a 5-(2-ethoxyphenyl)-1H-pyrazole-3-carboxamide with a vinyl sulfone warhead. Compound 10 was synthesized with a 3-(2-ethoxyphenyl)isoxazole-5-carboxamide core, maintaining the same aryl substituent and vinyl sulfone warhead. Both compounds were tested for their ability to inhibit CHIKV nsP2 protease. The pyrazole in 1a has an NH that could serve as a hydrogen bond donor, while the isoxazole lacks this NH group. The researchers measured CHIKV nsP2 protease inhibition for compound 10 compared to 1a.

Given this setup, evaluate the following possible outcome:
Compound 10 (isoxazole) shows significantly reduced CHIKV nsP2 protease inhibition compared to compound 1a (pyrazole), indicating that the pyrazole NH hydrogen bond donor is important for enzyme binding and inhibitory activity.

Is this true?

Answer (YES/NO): NO